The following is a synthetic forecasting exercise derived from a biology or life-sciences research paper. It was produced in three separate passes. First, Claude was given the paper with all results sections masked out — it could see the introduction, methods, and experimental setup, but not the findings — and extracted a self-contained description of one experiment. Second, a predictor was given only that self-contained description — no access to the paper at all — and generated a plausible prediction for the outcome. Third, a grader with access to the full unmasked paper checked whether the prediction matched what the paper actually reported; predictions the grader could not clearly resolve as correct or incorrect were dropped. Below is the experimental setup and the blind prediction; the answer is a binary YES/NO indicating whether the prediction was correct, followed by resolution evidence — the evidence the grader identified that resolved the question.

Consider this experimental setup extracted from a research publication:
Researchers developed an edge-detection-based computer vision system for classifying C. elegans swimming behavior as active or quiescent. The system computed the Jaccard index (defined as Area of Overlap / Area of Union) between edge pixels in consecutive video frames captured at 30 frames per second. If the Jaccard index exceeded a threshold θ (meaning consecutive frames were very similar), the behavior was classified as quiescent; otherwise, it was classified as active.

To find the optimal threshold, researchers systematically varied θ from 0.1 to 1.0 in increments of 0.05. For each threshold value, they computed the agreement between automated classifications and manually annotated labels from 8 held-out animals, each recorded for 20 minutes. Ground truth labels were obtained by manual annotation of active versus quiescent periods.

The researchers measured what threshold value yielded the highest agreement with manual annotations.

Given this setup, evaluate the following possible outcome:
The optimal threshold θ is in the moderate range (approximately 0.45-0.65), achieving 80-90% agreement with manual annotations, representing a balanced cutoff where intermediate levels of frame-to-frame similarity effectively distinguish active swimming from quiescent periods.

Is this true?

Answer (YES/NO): NO